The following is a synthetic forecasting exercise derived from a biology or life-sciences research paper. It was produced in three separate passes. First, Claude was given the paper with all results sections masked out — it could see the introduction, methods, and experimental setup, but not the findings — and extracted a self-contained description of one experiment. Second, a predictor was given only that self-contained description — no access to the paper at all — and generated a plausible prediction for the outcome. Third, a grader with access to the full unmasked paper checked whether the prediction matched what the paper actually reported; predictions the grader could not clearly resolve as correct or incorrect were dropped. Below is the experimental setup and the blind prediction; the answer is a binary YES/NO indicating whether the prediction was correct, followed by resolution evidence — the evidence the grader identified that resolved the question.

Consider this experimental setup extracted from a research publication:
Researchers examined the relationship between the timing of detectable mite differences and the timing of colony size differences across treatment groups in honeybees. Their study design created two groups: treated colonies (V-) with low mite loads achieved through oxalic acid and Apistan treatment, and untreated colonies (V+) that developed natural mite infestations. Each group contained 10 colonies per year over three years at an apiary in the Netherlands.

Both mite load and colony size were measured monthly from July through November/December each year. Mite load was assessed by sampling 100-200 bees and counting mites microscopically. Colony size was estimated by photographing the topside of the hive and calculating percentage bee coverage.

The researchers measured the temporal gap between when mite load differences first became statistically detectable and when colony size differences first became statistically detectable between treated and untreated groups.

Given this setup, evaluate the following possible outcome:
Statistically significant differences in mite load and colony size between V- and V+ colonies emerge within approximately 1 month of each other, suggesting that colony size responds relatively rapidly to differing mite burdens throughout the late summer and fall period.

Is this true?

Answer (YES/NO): NO